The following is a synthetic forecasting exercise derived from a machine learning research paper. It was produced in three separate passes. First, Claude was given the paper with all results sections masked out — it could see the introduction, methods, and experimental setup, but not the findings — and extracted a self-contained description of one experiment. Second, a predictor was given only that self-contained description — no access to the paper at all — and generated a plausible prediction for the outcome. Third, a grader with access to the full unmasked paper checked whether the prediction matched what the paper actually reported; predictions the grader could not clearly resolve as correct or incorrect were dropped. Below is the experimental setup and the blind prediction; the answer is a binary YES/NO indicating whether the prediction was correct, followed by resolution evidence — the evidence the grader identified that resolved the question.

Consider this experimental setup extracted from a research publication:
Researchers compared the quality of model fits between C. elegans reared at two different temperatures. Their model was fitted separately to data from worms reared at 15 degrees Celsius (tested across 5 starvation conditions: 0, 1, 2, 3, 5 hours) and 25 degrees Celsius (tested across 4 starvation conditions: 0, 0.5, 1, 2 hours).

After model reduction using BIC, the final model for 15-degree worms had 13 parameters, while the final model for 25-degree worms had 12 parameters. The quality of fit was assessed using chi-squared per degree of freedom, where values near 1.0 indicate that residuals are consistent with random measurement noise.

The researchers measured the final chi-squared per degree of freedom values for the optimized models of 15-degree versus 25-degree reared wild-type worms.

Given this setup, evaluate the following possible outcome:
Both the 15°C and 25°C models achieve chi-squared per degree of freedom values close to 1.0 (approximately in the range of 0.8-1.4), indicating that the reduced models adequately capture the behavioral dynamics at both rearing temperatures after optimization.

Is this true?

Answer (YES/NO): YES